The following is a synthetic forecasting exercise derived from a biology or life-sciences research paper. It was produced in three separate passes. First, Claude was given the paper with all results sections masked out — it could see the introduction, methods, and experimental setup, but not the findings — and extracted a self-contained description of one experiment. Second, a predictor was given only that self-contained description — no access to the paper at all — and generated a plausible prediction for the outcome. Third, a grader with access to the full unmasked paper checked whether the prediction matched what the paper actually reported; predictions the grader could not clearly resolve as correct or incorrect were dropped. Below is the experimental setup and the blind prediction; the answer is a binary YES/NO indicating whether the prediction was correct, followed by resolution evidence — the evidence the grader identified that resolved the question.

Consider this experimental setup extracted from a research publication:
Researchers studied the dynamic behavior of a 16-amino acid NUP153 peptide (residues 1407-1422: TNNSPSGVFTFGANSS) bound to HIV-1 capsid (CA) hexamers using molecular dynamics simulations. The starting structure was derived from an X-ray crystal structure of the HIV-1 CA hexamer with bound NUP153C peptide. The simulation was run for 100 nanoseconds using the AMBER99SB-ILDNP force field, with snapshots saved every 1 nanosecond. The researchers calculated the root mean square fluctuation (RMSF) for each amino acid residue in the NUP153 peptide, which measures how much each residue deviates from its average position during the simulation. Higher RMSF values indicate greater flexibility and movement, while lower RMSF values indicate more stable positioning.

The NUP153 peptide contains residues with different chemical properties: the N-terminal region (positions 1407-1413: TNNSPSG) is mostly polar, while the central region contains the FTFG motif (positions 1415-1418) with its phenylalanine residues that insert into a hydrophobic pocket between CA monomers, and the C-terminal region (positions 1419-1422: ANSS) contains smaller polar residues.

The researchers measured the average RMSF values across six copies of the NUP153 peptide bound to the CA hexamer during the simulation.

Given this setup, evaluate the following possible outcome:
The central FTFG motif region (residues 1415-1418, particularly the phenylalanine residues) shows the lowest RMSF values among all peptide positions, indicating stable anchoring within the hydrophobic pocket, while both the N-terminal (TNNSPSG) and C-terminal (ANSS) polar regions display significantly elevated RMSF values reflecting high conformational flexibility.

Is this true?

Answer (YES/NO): NO